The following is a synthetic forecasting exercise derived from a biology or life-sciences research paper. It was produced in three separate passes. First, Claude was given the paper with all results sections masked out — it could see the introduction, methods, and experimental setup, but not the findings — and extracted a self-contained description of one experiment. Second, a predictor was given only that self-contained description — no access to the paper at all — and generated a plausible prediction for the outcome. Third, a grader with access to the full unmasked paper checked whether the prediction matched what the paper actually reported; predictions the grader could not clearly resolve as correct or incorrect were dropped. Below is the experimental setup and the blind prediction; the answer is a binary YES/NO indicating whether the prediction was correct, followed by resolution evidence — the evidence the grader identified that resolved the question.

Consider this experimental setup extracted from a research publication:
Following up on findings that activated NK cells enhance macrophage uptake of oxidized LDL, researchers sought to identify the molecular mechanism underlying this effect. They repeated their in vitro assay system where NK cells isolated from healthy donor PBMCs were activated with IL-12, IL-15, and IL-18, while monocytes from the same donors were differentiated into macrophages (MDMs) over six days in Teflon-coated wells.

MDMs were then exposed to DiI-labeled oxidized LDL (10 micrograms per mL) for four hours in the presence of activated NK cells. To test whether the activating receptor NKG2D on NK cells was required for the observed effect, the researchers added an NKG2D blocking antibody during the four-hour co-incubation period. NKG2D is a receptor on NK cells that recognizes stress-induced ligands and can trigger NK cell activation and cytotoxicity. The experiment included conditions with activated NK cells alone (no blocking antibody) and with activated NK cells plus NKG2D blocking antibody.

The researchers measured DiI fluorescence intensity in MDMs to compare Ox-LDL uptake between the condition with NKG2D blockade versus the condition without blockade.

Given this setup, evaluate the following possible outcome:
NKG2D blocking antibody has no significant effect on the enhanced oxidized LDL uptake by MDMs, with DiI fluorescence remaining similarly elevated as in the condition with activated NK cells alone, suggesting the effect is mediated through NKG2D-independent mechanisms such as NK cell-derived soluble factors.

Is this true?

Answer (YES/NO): NO